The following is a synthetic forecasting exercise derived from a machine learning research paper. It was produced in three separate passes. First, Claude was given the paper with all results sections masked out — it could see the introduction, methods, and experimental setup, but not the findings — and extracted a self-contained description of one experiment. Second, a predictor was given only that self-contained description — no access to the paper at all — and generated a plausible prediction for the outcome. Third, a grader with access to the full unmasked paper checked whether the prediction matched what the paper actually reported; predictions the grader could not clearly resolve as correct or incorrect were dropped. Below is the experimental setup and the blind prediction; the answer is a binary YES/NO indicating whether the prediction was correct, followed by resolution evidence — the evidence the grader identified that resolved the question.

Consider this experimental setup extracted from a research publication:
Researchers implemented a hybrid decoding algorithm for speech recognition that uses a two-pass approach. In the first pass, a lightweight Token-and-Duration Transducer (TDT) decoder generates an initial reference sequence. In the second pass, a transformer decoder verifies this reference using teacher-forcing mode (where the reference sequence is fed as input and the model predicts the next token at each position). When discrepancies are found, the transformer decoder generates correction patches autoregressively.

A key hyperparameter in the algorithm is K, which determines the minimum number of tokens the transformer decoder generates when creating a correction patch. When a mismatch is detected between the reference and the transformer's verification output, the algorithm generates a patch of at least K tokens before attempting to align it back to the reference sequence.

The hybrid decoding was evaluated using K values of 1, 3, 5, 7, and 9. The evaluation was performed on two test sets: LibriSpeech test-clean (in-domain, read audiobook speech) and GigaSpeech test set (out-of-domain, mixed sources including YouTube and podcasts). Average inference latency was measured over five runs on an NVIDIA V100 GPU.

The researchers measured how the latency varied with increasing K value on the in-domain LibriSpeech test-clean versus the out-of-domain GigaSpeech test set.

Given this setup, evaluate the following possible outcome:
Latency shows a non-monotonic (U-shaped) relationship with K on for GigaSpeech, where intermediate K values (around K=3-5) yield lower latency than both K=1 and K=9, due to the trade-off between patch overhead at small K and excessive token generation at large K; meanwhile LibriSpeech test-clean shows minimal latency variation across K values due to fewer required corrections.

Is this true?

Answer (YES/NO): NO